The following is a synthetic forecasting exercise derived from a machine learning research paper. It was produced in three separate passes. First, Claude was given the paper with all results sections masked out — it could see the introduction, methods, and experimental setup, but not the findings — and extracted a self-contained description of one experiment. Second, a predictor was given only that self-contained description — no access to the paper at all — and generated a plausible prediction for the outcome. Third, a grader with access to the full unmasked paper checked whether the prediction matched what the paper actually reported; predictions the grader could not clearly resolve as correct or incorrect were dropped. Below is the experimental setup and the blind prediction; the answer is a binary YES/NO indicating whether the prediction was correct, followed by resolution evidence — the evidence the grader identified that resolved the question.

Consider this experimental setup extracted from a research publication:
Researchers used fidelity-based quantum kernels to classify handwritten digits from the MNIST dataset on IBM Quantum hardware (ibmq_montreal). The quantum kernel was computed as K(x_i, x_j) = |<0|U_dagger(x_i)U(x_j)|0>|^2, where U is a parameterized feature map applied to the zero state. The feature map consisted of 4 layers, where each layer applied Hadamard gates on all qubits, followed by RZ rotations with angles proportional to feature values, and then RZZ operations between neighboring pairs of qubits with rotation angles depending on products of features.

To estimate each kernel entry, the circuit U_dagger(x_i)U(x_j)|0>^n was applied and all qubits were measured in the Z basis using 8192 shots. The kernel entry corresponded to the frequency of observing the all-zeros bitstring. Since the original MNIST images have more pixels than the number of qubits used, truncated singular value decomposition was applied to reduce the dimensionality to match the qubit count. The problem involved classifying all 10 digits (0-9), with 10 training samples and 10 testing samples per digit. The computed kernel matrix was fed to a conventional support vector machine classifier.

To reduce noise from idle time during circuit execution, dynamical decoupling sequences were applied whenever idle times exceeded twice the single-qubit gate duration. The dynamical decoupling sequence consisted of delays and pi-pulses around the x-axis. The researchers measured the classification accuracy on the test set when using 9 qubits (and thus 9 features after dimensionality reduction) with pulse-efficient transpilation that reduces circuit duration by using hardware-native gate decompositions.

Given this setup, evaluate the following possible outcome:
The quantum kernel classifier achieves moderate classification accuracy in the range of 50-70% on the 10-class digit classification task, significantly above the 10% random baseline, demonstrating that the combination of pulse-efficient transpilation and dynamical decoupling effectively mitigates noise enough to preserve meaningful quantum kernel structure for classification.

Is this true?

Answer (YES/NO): NO